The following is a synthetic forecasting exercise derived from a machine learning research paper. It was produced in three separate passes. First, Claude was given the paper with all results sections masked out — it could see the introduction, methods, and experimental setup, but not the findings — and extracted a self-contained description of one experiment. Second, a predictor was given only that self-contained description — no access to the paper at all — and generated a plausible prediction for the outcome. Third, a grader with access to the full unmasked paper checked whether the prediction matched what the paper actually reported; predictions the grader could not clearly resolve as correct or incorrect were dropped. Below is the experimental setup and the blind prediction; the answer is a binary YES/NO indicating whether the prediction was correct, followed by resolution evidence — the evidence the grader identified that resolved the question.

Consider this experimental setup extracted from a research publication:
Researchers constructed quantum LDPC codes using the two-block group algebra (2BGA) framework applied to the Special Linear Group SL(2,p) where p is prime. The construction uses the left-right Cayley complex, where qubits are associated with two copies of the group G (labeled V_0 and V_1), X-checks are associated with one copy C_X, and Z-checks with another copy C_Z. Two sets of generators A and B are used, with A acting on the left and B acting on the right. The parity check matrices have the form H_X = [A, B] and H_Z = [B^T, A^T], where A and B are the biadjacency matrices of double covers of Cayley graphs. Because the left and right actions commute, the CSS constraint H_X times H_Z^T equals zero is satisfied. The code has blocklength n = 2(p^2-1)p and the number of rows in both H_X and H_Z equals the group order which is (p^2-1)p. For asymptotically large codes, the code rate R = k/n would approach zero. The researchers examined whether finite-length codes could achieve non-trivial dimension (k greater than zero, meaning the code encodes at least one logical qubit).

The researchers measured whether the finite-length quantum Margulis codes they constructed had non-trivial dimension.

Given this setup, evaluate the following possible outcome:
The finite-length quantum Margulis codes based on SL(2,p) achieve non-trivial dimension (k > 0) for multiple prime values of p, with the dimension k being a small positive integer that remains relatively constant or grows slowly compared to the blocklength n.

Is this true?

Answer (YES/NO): YES